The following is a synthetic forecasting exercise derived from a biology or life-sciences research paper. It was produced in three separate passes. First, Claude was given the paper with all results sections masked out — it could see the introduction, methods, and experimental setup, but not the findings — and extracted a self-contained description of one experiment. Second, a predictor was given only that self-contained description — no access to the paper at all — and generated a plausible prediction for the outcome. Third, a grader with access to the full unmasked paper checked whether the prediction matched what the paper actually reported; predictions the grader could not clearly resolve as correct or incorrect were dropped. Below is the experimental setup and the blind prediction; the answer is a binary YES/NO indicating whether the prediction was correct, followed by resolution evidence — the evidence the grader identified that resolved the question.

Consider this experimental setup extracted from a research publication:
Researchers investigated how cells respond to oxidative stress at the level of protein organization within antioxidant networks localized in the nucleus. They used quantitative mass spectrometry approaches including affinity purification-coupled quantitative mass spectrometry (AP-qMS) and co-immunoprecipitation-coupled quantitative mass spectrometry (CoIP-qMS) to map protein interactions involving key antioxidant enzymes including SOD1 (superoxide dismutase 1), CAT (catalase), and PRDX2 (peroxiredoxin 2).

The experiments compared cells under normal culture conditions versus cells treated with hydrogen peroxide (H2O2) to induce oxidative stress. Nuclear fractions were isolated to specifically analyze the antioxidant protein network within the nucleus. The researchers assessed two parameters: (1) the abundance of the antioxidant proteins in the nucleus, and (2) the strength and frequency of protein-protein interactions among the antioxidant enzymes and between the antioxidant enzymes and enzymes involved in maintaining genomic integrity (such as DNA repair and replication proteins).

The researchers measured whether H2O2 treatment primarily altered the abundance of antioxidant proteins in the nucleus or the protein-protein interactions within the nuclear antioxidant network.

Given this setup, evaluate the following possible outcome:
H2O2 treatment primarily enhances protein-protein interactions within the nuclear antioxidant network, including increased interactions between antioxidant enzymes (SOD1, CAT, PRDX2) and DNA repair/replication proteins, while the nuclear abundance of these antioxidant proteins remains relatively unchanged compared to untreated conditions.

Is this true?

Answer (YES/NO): NO